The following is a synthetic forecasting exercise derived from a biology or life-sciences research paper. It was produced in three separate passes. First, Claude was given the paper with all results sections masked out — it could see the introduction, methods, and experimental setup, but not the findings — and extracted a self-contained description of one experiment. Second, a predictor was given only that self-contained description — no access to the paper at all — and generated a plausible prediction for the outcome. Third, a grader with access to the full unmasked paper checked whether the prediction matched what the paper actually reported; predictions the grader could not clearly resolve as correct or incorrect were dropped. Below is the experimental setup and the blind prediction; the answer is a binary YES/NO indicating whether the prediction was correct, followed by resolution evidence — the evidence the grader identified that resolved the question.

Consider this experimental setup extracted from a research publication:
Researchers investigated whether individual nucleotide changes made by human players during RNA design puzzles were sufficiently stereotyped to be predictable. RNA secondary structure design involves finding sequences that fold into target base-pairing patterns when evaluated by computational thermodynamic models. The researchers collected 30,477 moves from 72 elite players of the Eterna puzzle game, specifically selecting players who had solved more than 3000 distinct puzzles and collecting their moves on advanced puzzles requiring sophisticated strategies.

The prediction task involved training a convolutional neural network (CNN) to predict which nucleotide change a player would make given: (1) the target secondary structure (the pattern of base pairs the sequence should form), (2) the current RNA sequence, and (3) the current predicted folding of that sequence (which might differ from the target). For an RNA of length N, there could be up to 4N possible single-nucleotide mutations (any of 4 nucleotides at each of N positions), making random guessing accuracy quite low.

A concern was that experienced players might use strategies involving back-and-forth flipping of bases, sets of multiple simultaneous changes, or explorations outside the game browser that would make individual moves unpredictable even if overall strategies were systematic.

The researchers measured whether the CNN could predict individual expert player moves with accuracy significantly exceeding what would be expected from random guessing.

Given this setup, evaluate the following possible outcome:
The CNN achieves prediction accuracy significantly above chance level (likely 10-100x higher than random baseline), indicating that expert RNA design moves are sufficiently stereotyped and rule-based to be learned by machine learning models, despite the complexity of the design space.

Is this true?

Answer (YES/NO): NO